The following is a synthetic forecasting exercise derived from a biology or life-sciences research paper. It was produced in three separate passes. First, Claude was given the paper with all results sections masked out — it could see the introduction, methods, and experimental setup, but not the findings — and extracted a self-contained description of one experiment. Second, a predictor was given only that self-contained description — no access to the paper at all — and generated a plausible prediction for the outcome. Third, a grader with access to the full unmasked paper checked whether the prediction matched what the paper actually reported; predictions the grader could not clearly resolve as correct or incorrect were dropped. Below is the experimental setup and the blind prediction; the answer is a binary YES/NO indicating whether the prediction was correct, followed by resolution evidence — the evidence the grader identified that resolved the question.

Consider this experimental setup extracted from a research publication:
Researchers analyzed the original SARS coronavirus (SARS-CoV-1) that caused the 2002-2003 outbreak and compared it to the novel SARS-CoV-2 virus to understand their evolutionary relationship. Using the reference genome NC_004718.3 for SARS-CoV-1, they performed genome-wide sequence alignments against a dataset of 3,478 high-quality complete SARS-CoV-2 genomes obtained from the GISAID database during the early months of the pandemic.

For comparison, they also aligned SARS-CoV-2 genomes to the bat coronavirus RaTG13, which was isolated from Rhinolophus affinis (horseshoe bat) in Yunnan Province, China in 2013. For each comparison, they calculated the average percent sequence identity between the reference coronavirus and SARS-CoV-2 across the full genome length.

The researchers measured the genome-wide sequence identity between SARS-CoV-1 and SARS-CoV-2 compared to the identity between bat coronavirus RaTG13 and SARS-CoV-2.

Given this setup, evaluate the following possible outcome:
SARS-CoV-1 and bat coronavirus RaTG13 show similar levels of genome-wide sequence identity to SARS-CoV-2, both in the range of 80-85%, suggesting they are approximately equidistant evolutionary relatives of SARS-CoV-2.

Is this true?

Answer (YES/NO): NO